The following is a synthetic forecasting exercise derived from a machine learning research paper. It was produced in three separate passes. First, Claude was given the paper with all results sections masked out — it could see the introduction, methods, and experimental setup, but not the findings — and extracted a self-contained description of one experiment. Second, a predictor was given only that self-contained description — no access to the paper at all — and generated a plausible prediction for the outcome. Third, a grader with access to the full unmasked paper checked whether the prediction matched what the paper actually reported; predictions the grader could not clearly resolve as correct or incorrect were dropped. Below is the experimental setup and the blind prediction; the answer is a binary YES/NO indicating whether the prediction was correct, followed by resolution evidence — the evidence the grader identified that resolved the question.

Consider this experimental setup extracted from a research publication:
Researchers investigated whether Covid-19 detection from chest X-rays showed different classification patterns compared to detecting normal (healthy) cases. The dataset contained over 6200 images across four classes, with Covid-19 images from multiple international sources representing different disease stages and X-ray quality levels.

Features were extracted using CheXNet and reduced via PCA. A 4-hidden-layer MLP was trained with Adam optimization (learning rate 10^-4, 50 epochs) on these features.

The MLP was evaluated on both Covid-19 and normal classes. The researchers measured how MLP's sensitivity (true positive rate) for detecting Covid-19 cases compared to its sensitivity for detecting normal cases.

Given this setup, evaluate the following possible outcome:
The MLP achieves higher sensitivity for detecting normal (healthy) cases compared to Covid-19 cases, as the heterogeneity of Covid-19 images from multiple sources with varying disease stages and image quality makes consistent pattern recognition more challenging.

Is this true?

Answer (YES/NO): NO